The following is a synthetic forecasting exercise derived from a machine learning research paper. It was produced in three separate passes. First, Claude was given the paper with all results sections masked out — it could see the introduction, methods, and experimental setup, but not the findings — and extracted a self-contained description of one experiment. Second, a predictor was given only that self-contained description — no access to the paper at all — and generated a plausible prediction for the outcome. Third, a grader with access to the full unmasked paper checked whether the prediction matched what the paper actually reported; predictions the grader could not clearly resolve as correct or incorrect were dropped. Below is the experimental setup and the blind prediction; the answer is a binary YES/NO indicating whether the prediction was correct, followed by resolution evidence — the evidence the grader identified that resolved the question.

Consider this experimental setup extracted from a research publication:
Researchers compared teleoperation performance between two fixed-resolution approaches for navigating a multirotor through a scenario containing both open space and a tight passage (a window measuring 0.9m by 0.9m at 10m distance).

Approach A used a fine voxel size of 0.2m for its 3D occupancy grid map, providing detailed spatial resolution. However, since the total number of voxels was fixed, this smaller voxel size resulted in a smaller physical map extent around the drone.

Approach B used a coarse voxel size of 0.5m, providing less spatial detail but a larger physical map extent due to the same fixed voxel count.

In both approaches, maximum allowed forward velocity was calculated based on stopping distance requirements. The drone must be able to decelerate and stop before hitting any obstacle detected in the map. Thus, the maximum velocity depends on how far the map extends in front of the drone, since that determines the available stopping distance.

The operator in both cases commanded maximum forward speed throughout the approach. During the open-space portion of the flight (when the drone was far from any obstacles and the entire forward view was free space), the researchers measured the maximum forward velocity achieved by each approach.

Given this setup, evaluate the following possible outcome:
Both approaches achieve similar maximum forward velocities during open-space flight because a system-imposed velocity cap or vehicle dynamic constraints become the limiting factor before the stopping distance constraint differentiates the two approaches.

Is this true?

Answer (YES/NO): NO